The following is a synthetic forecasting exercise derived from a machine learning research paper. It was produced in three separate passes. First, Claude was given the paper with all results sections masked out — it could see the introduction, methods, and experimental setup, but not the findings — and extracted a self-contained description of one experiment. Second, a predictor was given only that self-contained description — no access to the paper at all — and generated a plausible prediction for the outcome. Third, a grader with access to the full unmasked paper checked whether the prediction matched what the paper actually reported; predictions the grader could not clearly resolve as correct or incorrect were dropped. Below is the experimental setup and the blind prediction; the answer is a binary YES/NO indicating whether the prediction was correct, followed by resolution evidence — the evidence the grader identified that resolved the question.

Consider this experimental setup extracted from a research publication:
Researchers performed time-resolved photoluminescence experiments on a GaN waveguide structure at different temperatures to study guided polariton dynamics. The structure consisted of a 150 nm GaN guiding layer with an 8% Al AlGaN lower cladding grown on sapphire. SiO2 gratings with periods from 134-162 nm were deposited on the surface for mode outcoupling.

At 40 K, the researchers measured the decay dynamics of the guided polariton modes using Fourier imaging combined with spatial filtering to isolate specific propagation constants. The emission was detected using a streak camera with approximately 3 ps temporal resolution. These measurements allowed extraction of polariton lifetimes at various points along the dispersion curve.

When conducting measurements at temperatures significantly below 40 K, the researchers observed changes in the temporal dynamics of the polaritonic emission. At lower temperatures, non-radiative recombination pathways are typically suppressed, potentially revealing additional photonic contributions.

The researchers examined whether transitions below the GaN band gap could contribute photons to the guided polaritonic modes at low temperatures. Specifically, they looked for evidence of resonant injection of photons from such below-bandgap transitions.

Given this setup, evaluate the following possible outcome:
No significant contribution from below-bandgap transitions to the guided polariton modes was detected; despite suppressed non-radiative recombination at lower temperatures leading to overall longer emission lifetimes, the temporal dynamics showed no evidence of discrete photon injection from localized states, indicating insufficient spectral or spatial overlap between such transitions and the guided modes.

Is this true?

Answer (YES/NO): NO